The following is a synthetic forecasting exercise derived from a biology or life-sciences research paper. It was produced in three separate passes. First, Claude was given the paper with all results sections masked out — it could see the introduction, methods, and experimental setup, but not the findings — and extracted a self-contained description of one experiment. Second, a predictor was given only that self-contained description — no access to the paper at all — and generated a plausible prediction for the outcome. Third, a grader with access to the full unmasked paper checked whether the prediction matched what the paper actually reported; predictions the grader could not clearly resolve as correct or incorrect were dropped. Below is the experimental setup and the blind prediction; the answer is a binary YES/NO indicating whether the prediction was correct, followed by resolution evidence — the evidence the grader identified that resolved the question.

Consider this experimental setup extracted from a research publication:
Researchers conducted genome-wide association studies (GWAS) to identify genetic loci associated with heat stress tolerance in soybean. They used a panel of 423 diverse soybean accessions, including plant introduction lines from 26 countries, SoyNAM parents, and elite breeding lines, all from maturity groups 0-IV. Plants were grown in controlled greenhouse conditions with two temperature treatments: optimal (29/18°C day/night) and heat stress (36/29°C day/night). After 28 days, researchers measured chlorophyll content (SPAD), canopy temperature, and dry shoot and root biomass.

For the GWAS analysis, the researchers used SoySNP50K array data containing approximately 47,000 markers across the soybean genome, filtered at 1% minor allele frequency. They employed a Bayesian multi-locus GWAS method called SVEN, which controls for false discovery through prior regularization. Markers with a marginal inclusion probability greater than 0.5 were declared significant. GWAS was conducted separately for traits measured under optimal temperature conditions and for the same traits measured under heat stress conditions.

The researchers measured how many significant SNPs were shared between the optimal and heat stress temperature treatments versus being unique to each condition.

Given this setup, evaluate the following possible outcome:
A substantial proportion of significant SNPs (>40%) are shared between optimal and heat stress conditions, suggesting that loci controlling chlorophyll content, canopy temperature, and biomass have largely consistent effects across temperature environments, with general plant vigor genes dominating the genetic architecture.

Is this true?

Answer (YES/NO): NO